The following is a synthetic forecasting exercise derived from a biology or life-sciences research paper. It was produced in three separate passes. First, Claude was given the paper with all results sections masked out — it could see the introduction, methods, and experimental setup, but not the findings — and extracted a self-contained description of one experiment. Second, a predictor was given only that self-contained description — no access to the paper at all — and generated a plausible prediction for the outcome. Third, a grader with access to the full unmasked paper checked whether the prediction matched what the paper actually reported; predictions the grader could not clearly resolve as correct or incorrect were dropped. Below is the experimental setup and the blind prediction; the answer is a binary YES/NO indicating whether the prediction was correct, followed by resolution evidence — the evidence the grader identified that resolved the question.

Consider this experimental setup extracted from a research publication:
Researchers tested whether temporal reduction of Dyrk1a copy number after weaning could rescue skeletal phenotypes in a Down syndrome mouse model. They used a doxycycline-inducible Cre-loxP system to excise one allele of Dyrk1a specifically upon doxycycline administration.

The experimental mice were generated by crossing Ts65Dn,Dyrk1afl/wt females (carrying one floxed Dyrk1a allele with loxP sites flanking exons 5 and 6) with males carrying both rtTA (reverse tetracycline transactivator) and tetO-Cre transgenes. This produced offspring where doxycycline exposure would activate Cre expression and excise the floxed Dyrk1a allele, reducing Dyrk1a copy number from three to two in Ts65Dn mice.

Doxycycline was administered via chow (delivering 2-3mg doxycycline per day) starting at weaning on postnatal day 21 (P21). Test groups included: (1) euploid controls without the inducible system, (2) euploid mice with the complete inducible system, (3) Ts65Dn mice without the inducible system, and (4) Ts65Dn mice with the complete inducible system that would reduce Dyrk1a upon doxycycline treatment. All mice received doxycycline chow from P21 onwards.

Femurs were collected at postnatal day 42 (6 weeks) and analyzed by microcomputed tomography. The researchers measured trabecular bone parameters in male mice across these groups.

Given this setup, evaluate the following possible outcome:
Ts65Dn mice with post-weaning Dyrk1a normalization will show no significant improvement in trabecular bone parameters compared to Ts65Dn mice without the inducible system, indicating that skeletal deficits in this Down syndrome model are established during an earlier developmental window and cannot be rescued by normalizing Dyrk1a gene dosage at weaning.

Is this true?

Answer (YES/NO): YES